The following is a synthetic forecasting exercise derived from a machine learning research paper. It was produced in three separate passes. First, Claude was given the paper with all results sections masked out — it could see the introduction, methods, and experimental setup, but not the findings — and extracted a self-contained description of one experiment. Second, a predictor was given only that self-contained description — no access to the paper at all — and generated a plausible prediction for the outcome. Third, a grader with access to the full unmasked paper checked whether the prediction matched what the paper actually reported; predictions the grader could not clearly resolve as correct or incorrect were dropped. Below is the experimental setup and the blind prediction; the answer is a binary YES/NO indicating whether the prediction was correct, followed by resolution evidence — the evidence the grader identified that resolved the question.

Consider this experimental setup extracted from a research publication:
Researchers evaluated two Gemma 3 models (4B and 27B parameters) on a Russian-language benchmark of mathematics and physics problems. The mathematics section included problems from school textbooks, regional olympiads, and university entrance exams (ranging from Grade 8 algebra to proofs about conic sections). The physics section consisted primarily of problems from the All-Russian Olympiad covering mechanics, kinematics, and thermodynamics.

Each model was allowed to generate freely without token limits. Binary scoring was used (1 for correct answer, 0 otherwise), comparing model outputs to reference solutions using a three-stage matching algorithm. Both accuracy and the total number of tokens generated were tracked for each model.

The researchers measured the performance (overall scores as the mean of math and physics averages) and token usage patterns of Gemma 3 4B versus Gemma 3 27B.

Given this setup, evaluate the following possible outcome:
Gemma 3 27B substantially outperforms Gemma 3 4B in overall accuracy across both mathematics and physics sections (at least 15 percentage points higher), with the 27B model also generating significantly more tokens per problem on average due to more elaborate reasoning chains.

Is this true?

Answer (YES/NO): NO